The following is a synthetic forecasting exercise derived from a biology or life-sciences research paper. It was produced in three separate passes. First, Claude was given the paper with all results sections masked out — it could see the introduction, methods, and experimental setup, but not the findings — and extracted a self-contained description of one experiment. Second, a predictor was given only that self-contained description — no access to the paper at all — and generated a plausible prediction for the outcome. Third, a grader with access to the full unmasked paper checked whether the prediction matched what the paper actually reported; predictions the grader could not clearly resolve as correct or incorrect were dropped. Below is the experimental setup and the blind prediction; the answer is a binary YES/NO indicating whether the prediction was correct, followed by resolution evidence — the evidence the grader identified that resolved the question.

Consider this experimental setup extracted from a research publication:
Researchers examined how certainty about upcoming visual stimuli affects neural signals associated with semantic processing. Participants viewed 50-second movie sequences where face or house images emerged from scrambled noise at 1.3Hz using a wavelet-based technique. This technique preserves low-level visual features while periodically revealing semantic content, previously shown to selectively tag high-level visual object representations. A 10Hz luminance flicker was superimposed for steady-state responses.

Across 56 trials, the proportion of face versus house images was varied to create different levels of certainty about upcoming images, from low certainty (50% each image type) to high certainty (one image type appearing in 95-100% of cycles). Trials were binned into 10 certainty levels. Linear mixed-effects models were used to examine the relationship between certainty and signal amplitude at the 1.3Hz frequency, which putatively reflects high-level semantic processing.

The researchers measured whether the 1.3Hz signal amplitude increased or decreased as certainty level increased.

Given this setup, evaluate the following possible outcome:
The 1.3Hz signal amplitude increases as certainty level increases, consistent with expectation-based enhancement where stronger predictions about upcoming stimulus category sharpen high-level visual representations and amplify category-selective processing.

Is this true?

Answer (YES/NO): NO